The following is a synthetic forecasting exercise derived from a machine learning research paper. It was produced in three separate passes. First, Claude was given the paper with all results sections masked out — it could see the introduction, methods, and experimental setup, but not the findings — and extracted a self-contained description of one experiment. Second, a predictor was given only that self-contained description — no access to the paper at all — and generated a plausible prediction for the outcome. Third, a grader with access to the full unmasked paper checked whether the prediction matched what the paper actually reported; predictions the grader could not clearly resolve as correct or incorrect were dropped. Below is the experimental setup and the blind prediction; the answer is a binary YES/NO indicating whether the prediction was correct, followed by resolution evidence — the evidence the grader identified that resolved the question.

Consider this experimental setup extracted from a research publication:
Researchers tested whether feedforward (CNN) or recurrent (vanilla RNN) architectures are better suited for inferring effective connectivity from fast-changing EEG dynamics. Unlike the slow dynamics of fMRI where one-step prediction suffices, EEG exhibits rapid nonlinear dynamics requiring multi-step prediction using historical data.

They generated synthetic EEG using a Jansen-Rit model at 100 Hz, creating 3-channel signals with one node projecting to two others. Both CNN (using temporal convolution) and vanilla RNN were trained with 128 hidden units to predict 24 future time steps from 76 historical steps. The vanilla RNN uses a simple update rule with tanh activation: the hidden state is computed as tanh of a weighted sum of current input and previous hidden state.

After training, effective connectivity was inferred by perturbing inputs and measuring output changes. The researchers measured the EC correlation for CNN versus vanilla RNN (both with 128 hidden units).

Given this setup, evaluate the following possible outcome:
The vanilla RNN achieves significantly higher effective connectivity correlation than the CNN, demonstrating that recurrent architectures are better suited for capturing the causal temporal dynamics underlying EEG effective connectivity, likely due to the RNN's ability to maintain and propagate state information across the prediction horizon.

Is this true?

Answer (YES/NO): NO